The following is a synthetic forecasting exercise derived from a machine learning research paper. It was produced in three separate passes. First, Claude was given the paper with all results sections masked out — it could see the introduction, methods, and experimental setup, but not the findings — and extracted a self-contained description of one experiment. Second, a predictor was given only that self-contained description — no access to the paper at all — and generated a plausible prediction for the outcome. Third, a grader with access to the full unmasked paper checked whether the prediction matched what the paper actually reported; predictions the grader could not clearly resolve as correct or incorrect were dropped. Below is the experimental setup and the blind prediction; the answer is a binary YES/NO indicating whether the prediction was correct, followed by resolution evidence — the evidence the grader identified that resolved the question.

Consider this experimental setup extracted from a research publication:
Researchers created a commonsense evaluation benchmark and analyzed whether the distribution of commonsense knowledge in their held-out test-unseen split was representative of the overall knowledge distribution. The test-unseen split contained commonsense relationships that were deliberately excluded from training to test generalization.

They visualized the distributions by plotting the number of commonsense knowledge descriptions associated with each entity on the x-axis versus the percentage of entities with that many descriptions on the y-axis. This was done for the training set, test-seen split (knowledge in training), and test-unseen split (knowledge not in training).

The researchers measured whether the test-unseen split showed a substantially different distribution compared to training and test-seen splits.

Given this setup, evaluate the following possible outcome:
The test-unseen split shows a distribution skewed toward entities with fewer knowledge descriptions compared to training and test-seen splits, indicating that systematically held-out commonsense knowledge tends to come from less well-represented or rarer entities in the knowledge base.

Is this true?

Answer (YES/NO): NO